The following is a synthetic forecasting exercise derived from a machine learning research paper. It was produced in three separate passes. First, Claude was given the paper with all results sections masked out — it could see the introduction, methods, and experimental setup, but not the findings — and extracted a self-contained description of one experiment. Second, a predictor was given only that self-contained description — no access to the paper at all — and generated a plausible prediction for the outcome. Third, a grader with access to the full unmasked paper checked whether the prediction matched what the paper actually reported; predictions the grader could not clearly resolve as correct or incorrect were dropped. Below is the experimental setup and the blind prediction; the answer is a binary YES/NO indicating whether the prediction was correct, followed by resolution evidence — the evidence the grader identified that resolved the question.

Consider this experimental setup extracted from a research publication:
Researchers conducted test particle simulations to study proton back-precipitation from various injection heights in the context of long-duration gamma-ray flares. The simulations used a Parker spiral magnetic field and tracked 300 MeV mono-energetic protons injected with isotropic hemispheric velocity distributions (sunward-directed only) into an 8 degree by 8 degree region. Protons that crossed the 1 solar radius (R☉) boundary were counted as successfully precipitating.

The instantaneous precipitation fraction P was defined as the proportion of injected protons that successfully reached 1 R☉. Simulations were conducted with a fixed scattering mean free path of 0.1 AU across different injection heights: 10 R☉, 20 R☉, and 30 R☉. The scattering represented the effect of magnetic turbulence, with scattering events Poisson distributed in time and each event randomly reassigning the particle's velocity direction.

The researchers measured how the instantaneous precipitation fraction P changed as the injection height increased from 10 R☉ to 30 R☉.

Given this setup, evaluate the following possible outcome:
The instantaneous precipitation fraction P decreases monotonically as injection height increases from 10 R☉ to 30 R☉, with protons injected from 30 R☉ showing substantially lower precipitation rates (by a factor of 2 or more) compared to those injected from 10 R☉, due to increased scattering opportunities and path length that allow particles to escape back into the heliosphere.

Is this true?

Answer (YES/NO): NO